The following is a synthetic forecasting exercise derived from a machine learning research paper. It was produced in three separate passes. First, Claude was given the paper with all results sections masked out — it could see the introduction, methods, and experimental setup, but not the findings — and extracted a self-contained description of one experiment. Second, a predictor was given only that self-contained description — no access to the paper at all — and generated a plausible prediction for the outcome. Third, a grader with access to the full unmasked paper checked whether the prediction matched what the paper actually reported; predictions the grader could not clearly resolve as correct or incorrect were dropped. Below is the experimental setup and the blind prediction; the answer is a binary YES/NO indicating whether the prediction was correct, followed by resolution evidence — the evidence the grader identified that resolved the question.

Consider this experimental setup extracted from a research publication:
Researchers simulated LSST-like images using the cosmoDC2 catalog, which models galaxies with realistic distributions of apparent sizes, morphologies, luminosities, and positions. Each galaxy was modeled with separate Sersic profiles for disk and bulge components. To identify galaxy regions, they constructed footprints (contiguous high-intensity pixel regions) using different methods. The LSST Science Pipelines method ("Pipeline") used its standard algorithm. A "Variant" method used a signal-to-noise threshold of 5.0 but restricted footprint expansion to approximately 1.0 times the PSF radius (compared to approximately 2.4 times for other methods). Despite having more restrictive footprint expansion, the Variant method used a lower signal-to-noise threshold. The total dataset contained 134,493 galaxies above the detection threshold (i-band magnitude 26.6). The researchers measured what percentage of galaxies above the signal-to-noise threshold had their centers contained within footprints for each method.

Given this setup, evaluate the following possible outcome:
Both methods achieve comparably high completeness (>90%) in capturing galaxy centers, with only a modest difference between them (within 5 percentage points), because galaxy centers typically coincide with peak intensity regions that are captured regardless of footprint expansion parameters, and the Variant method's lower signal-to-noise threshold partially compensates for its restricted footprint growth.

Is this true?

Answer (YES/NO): NO